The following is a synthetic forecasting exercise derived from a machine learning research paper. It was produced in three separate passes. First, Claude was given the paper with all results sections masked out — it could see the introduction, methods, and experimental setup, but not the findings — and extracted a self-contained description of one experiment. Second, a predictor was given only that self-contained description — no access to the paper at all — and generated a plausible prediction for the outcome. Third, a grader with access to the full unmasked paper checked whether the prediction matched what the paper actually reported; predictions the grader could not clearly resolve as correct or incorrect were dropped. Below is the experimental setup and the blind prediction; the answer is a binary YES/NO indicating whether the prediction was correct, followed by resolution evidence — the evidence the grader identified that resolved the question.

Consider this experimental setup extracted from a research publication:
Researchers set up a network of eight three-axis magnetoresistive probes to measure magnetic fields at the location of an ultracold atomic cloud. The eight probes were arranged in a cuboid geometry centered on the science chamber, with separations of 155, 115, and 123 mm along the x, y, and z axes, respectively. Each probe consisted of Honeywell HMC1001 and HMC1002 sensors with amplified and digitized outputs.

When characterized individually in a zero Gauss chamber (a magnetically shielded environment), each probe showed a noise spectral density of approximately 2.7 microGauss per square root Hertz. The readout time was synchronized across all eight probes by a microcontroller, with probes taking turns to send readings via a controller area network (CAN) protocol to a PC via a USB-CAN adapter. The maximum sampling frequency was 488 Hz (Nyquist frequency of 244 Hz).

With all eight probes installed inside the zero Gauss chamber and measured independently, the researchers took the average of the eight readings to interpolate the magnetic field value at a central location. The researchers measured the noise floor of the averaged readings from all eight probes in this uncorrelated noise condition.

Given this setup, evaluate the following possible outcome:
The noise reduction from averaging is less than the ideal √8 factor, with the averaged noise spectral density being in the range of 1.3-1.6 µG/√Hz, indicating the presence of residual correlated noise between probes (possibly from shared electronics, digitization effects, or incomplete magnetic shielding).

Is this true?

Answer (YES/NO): NO